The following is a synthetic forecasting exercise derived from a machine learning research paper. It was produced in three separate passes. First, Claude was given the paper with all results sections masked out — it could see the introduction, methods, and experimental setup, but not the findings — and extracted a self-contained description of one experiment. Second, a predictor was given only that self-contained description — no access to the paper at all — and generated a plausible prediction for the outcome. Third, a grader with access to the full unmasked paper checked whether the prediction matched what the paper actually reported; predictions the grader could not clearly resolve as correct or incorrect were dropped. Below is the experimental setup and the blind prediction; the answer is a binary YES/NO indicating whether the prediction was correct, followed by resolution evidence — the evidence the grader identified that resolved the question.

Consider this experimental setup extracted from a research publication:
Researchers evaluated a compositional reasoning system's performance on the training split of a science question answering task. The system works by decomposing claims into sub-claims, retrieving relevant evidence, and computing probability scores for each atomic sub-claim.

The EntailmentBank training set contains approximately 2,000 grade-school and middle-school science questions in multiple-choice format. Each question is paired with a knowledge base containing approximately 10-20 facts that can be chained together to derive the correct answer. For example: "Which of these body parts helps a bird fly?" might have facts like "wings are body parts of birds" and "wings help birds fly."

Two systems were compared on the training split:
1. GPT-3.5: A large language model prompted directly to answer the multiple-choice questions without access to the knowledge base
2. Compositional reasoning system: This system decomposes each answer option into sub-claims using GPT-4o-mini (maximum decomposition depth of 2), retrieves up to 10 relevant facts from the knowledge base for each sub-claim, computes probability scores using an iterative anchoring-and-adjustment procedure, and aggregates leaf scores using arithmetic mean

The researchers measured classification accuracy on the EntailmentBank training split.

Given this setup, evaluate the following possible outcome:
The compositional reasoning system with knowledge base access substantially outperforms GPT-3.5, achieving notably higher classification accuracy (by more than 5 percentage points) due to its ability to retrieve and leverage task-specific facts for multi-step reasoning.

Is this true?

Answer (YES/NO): NO